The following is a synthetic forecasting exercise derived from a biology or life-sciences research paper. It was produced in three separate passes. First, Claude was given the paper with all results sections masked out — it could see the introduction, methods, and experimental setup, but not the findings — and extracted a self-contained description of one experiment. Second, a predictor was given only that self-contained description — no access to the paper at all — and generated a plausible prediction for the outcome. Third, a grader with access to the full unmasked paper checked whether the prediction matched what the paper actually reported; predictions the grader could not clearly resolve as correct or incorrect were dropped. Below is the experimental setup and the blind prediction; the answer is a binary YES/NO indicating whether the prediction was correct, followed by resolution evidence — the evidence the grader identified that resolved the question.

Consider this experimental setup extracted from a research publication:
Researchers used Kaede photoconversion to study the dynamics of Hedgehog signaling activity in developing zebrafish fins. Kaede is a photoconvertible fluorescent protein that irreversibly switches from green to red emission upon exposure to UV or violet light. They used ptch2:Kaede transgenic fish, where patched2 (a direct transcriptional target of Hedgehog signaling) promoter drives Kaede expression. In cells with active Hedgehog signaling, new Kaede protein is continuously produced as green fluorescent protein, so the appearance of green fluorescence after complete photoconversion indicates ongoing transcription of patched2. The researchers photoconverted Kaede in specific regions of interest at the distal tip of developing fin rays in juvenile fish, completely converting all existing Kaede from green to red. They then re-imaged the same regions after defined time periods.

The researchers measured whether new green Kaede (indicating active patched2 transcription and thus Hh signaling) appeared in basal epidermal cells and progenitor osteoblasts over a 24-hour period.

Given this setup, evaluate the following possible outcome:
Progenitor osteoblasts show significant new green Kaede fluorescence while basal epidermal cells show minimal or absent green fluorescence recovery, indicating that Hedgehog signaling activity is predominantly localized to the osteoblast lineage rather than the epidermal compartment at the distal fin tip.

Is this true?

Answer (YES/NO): NO